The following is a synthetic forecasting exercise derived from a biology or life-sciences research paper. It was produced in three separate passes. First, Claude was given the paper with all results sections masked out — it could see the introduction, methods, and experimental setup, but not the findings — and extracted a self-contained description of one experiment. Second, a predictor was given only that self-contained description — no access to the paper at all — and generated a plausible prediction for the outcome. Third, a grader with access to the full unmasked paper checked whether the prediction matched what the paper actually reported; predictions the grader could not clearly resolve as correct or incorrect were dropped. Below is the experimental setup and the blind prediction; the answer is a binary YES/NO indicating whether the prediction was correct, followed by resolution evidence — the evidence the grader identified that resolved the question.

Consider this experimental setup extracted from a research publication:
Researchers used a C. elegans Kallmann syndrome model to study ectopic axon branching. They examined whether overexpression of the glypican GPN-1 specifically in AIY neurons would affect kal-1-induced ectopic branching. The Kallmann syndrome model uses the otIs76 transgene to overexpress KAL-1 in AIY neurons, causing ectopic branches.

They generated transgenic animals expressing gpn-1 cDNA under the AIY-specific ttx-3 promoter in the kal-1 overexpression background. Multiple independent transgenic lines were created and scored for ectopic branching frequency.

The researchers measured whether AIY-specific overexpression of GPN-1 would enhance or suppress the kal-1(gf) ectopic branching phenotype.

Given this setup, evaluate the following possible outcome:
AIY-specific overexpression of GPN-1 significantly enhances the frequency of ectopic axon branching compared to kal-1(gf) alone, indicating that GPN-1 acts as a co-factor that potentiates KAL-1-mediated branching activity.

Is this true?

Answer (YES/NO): NO